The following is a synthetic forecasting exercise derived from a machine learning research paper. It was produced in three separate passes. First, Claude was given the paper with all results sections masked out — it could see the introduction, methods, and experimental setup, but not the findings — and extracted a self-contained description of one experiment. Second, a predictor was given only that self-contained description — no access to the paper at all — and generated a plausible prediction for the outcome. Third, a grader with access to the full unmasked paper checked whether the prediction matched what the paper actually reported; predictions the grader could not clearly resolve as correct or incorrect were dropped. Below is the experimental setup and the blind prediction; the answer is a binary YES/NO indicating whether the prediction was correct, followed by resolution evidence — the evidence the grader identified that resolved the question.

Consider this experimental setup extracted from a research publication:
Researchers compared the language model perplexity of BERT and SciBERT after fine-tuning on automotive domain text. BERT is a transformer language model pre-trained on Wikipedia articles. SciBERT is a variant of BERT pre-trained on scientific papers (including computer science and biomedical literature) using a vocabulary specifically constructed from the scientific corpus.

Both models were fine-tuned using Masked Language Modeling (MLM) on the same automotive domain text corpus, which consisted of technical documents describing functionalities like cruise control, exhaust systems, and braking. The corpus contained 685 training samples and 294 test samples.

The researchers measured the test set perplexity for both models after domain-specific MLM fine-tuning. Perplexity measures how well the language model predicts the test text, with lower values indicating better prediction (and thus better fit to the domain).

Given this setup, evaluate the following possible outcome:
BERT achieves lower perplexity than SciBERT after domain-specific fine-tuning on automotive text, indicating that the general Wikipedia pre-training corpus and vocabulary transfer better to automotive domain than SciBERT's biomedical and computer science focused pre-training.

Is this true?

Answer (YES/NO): NO